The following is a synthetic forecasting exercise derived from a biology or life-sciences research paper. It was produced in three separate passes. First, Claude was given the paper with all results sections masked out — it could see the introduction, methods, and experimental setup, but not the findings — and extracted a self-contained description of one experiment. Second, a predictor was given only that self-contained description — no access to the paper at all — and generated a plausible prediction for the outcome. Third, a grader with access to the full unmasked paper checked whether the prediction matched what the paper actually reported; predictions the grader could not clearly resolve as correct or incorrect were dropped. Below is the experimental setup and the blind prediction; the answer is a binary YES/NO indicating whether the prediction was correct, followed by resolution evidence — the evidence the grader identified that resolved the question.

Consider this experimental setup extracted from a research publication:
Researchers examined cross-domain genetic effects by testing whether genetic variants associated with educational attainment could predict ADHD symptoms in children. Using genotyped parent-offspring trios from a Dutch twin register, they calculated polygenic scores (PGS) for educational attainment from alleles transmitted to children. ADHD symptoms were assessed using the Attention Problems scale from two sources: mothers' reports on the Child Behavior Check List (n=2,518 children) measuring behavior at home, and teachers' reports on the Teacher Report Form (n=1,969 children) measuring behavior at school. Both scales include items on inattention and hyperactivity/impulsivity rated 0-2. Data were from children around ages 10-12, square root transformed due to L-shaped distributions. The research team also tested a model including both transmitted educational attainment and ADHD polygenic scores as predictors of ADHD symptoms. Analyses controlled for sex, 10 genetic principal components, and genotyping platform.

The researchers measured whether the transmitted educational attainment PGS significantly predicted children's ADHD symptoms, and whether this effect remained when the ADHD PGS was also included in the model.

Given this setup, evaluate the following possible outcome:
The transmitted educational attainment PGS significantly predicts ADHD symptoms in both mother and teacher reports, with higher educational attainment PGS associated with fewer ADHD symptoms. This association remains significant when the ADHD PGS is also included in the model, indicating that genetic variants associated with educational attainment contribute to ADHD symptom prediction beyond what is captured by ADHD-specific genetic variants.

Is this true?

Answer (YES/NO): YES